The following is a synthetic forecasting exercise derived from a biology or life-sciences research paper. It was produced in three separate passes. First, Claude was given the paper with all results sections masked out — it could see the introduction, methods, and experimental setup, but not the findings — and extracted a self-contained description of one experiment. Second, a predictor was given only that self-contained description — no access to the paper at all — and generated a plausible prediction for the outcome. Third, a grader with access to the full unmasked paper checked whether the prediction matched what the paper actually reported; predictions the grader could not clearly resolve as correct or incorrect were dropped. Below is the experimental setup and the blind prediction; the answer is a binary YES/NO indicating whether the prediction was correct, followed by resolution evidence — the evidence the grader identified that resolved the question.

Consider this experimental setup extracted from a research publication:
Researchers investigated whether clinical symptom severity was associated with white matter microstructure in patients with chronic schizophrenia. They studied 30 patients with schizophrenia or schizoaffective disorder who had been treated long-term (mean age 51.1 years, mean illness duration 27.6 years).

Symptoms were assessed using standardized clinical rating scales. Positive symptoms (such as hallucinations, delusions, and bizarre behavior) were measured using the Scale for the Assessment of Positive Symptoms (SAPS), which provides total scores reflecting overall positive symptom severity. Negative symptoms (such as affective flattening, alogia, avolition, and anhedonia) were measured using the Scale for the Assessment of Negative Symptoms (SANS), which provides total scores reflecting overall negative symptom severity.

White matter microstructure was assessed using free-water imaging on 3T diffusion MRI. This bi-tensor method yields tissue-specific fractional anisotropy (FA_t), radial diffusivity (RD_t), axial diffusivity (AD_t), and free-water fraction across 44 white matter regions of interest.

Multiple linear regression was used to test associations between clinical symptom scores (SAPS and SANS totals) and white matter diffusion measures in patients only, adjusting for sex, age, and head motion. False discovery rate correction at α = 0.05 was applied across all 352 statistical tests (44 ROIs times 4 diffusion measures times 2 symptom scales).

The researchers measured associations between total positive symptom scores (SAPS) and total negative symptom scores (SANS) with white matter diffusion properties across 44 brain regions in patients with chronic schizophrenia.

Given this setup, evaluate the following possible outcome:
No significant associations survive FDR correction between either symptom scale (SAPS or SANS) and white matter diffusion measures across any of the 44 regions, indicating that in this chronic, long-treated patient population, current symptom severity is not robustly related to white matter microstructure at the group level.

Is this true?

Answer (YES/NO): NO